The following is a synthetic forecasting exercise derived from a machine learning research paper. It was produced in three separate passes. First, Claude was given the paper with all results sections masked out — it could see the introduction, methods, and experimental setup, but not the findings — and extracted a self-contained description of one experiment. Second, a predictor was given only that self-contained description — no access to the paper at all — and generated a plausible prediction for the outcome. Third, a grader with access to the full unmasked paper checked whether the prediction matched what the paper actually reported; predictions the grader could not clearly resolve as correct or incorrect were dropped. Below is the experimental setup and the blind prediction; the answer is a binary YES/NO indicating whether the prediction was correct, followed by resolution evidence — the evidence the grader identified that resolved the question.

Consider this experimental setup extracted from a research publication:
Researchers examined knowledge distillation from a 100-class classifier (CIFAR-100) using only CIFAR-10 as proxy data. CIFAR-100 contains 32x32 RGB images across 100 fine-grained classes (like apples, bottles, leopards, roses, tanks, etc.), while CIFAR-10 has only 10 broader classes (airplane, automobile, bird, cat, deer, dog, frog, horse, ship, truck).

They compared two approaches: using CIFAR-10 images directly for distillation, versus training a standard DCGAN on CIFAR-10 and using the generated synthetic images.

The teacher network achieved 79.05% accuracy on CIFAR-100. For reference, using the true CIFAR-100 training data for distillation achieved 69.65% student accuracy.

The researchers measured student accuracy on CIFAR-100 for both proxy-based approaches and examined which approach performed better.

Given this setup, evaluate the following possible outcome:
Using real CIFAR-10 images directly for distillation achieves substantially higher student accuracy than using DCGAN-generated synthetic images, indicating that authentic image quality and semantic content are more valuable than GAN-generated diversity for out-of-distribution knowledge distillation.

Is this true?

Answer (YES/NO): YES